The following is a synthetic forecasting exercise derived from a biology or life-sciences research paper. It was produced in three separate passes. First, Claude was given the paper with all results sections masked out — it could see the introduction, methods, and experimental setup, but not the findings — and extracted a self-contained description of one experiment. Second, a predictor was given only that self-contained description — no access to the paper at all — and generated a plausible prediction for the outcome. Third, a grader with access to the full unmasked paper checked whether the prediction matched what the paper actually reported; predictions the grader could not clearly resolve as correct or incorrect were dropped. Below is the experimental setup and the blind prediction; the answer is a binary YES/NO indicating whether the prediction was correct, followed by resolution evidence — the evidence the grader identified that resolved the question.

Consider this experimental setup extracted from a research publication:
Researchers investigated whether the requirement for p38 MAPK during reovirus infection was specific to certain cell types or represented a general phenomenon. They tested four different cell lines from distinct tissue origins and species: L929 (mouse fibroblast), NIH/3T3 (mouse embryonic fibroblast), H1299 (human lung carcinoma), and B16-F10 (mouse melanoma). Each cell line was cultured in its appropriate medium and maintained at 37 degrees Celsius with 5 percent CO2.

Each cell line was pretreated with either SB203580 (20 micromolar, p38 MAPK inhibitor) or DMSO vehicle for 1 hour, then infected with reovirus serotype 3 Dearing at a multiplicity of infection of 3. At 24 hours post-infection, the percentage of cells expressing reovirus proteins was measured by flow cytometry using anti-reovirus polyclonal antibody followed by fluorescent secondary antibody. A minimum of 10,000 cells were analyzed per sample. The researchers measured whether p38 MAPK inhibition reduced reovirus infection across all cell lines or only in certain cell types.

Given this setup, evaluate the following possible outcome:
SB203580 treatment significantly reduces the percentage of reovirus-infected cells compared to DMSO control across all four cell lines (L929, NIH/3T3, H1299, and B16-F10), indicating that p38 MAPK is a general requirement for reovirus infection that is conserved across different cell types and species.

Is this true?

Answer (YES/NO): YES